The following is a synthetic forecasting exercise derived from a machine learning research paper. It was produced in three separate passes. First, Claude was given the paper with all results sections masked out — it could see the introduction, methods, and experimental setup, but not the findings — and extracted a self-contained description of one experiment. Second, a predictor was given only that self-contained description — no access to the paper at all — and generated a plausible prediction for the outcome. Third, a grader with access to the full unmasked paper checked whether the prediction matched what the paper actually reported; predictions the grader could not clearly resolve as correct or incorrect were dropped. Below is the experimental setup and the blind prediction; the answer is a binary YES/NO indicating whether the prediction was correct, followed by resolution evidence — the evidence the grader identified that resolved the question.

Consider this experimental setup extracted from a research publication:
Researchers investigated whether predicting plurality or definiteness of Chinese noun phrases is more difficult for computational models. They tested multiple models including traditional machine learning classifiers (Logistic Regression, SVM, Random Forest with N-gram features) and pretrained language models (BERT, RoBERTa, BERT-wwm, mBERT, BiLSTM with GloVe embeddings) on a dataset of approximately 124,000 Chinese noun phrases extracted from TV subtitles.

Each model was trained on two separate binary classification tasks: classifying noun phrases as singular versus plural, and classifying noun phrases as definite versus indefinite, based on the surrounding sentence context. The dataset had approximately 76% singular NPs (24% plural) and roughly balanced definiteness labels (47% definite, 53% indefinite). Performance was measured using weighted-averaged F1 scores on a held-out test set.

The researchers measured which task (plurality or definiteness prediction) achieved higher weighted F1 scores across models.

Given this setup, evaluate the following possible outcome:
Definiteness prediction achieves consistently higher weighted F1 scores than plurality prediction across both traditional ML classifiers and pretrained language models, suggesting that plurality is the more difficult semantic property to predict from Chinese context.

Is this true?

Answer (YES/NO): NO